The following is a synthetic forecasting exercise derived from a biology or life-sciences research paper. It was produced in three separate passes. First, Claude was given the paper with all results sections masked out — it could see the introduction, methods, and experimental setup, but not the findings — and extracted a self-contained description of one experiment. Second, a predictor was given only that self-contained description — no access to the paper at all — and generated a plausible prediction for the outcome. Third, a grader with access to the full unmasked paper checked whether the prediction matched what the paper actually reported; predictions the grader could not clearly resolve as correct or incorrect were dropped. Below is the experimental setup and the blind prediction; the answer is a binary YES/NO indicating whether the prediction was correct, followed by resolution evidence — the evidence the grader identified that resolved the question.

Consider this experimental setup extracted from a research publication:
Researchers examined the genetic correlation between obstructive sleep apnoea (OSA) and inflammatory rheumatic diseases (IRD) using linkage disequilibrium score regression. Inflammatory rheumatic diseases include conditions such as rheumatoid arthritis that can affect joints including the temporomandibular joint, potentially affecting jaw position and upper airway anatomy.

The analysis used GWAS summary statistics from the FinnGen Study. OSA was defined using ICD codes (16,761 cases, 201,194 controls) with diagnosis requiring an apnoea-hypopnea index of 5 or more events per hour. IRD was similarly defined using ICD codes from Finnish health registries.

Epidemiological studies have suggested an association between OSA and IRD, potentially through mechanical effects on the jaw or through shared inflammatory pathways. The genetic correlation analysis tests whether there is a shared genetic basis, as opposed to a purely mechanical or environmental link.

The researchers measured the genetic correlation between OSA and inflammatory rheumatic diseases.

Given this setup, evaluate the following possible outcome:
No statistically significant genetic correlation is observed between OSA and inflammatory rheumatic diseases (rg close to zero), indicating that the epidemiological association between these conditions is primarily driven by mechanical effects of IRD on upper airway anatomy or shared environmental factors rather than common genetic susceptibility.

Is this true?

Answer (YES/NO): NO